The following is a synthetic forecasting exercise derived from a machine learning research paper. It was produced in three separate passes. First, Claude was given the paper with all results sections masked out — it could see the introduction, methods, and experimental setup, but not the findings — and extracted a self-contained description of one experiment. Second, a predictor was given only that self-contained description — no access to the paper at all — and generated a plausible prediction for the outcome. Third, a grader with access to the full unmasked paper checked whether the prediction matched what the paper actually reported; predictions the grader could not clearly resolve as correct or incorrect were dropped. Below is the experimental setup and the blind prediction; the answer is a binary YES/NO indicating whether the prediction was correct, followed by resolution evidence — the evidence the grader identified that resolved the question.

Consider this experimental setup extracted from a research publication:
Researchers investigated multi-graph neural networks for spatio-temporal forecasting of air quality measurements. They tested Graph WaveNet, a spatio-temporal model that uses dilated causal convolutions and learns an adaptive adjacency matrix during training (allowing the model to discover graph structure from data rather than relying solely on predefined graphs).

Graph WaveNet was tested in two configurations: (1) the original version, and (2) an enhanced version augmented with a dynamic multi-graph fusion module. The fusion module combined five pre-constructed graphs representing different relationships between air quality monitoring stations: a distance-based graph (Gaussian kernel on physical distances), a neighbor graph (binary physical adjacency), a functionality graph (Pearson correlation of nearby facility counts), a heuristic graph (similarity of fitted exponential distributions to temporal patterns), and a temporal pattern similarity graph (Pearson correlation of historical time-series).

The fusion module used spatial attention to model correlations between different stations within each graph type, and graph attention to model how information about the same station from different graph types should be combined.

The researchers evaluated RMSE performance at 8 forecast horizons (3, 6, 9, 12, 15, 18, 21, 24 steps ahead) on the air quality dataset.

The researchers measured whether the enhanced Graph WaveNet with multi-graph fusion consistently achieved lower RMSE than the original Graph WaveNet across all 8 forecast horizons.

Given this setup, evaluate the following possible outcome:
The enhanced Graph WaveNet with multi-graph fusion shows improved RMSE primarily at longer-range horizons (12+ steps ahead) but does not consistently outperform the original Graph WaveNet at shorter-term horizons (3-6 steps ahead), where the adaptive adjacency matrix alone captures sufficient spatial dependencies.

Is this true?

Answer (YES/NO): NO